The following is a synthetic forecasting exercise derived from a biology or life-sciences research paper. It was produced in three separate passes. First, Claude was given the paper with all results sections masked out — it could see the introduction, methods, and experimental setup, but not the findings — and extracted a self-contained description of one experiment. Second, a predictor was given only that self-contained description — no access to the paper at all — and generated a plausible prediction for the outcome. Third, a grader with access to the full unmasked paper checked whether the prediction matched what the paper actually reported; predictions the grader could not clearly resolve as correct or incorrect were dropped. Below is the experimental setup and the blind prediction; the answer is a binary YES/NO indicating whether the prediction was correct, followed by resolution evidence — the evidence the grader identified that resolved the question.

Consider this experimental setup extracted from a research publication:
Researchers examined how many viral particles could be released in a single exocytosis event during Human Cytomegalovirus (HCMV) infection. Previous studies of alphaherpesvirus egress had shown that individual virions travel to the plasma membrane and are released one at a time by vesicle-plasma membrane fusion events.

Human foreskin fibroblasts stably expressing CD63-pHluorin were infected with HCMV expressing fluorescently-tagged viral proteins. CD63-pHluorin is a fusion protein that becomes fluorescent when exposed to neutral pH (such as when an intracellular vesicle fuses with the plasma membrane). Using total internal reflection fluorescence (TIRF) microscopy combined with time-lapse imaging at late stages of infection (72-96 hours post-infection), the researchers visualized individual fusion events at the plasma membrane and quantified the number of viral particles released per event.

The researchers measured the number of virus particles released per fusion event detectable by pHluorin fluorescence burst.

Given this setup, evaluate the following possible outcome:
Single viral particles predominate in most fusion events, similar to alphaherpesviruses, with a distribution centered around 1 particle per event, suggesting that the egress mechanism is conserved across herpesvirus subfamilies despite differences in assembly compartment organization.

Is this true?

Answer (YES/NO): NO